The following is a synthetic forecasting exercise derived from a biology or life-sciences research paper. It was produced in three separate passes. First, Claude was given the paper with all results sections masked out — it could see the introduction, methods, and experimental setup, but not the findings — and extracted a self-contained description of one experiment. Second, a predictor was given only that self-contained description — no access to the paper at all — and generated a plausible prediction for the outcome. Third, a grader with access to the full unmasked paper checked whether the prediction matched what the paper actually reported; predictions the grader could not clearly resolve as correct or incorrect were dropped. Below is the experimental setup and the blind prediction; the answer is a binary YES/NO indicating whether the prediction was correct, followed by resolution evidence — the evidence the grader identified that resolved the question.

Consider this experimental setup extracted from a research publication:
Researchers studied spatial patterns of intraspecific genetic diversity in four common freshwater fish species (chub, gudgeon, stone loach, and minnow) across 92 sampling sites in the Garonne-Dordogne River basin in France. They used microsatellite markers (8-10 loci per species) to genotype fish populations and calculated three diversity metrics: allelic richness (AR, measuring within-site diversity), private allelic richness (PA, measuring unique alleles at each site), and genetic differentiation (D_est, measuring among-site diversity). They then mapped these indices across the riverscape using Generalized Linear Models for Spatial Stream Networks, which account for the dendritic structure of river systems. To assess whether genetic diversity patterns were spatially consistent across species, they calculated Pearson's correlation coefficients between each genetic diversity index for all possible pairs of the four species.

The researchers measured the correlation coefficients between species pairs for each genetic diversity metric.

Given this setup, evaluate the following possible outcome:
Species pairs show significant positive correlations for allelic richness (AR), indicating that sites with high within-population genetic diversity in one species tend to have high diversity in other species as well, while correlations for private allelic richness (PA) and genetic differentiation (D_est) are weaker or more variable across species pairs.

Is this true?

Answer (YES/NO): NO